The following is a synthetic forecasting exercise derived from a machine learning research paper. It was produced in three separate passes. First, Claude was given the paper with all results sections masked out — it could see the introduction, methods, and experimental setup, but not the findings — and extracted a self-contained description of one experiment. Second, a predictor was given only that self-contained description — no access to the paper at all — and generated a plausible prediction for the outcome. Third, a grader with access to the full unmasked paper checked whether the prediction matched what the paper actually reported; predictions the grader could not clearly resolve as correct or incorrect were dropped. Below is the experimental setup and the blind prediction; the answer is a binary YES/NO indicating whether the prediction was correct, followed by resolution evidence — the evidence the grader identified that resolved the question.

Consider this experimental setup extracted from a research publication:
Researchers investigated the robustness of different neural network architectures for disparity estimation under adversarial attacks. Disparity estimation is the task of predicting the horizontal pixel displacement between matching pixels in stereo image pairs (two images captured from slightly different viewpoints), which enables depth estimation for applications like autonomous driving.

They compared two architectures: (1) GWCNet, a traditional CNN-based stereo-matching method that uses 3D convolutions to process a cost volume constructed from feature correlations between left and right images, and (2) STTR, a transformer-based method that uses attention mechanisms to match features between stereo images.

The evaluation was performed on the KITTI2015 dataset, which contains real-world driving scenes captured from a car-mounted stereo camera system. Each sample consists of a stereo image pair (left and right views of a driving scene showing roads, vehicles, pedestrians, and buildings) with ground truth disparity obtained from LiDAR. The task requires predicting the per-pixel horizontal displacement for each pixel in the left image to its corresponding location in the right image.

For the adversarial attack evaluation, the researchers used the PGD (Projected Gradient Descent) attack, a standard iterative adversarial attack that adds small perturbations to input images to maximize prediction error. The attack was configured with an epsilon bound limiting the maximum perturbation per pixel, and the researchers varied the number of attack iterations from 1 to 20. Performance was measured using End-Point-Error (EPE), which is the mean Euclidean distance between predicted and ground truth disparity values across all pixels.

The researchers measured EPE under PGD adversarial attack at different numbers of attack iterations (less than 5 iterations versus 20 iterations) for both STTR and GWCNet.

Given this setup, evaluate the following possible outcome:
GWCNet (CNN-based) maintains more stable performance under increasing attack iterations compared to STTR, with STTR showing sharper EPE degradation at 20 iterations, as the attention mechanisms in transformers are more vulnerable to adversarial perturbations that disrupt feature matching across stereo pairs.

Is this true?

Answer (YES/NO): NO